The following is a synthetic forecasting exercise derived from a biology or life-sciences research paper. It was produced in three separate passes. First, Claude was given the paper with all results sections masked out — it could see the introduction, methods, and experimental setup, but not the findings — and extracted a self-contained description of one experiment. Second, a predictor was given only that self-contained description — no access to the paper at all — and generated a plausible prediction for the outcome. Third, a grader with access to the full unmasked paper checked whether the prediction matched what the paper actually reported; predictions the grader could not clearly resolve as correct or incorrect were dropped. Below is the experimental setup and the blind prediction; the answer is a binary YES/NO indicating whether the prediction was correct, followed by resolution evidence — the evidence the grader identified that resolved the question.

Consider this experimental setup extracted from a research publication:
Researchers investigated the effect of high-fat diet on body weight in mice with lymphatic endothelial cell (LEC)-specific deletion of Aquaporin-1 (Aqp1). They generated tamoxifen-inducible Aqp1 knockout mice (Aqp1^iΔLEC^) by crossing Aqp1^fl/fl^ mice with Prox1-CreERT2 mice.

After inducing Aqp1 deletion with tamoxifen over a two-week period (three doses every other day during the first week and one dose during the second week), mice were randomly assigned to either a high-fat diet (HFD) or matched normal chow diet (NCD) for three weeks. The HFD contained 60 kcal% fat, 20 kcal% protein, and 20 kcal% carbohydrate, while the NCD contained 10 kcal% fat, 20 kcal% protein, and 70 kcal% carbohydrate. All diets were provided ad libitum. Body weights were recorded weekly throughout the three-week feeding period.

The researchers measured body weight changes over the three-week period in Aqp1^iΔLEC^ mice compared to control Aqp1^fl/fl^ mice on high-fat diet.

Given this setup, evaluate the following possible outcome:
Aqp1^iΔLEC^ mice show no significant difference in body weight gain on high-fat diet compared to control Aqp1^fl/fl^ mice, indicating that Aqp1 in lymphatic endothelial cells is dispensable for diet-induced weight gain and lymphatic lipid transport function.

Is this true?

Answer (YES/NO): NO